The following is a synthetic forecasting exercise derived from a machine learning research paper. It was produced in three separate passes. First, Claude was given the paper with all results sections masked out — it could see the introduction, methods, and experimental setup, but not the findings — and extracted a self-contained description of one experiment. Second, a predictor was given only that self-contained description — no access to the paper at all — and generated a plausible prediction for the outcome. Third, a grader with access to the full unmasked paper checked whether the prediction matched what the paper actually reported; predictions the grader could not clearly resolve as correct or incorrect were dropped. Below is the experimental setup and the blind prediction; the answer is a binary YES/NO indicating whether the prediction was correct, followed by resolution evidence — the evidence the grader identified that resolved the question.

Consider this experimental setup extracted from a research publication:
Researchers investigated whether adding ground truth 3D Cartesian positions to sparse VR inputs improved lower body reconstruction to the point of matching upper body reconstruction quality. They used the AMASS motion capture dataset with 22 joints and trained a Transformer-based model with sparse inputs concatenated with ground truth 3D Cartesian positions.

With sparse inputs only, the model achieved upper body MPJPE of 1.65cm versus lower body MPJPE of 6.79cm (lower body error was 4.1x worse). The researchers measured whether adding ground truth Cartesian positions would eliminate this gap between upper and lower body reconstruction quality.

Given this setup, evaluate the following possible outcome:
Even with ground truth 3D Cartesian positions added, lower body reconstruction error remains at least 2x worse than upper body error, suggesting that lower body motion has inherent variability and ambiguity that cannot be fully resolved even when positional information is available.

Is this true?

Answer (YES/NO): NO